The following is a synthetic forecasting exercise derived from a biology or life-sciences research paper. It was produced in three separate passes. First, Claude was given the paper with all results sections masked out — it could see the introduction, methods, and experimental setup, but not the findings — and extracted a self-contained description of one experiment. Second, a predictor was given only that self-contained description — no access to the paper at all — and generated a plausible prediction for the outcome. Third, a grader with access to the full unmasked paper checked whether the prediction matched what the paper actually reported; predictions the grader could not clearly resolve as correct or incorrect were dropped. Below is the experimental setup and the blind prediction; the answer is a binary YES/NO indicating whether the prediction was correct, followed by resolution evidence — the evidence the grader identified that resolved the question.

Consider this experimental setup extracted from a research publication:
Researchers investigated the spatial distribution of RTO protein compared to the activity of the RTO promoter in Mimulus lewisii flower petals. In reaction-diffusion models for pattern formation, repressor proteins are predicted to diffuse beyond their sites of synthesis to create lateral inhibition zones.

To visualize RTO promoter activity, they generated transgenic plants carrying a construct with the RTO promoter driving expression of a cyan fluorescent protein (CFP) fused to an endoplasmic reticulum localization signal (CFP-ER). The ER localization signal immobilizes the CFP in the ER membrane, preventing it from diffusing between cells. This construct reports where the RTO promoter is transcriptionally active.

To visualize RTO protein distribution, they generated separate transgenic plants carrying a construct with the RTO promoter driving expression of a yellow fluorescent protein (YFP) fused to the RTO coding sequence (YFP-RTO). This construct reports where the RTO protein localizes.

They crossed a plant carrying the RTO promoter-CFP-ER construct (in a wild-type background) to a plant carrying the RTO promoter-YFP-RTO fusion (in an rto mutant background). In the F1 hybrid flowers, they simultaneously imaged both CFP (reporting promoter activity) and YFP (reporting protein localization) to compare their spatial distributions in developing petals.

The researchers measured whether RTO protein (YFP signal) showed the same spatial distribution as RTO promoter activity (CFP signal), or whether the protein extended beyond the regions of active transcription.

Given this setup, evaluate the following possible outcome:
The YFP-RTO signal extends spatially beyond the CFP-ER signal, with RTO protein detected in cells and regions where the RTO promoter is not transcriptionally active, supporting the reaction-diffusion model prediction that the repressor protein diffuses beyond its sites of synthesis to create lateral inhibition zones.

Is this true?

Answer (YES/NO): YES